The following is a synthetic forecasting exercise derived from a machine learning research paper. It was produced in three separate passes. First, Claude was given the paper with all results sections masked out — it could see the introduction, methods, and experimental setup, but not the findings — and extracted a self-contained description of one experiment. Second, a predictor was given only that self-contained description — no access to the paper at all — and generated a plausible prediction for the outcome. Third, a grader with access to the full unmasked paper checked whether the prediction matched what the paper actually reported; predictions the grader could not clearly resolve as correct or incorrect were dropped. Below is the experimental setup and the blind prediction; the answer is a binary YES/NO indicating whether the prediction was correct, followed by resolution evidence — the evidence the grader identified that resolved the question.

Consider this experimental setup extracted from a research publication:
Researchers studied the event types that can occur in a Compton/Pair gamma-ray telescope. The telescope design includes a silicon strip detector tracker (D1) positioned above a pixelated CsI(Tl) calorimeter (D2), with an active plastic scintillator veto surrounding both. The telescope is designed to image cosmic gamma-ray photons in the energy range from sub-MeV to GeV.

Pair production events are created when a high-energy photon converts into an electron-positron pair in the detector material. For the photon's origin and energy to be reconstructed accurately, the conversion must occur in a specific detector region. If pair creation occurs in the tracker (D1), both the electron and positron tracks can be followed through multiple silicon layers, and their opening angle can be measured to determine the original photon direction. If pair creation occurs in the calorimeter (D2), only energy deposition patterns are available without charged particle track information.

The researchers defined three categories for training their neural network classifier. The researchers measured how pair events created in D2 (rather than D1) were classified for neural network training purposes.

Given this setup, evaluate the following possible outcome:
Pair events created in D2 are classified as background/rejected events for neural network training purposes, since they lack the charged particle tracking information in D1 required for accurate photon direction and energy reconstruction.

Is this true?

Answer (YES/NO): YES